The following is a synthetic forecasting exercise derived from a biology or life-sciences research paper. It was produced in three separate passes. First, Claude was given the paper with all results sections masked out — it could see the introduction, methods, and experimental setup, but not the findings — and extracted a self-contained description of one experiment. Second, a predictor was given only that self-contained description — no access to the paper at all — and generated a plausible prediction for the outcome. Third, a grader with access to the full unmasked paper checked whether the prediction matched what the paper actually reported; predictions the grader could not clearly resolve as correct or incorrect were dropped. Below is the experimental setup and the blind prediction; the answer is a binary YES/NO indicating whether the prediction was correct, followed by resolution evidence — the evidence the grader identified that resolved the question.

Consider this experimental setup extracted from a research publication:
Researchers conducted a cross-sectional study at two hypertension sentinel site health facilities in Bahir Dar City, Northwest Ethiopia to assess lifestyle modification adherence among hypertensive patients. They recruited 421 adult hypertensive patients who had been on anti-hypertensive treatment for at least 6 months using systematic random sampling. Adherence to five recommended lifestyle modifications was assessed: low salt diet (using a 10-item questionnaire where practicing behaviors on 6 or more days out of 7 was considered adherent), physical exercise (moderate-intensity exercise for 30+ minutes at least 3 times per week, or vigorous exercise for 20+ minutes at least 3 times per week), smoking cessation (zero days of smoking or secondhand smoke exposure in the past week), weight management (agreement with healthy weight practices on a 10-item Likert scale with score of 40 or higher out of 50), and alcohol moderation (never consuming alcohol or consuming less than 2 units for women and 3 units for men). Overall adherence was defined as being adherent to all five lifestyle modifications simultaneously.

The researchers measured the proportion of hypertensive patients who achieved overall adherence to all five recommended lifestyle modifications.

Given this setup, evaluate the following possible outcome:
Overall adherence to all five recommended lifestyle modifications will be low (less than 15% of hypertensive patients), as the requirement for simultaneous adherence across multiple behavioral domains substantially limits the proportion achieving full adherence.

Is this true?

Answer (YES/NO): NO